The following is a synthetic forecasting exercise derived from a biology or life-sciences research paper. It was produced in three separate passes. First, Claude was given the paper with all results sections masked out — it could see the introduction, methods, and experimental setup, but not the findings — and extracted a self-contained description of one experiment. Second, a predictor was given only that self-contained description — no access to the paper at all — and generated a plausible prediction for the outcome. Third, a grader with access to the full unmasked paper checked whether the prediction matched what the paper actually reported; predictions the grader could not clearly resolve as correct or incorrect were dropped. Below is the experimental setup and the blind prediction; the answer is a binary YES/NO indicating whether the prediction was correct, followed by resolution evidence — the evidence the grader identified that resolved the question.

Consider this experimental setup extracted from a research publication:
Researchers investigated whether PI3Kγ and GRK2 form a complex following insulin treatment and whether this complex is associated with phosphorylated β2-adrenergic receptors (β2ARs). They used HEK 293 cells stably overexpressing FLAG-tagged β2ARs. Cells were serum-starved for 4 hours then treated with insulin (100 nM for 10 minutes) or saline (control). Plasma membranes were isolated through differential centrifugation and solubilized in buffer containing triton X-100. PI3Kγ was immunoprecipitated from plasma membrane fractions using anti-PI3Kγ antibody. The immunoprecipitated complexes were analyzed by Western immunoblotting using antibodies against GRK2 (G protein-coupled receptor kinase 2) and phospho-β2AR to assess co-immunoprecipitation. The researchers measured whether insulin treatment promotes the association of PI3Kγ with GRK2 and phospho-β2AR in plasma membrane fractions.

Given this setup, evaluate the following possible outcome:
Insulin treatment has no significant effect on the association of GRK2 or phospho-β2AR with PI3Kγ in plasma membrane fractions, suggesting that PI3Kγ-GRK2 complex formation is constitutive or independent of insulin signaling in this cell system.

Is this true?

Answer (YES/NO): NO